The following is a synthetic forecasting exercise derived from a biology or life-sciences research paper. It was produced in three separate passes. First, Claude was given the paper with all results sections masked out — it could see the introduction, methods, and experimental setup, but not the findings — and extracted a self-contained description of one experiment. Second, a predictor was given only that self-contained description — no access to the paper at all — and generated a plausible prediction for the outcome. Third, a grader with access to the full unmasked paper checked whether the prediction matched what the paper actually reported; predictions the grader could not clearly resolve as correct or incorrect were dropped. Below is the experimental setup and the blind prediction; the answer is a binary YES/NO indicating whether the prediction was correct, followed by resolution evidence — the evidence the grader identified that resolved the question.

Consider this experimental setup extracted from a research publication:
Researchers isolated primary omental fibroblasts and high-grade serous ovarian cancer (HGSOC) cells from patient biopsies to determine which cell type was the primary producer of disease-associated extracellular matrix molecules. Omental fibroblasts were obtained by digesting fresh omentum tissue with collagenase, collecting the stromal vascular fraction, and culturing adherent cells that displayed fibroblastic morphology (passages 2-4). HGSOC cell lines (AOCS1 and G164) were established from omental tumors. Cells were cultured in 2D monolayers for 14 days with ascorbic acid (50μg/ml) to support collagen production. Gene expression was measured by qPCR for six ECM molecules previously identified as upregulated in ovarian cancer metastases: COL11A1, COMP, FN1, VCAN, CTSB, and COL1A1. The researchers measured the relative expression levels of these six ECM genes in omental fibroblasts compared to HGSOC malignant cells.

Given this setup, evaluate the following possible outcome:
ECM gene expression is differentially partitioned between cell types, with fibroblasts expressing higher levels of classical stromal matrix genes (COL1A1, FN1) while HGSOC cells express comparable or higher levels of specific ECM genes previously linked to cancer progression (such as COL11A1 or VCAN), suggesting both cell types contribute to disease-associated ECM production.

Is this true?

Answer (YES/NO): NO